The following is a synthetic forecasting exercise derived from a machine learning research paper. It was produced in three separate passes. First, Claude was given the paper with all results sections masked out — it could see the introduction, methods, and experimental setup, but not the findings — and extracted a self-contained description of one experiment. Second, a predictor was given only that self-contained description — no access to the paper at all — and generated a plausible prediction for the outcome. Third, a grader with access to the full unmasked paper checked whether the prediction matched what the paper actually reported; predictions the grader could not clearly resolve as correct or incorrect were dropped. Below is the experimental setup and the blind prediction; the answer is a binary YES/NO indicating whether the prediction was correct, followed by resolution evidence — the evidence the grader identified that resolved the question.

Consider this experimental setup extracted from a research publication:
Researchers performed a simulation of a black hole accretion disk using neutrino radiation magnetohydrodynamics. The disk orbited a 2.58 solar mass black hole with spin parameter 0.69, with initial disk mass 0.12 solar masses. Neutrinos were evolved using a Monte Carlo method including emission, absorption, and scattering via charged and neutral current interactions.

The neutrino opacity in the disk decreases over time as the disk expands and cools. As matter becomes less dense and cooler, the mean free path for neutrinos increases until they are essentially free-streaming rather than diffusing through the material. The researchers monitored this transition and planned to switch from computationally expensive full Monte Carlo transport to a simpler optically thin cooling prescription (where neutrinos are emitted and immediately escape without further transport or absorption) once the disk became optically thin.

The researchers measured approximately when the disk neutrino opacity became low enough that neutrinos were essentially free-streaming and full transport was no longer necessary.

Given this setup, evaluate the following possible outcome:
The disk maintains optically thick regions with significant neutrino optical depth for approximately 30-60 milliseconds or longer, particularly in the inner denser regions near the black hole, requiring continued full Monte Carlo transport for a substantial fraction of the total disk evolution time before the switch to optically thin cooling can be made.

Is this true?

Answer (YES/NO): NO